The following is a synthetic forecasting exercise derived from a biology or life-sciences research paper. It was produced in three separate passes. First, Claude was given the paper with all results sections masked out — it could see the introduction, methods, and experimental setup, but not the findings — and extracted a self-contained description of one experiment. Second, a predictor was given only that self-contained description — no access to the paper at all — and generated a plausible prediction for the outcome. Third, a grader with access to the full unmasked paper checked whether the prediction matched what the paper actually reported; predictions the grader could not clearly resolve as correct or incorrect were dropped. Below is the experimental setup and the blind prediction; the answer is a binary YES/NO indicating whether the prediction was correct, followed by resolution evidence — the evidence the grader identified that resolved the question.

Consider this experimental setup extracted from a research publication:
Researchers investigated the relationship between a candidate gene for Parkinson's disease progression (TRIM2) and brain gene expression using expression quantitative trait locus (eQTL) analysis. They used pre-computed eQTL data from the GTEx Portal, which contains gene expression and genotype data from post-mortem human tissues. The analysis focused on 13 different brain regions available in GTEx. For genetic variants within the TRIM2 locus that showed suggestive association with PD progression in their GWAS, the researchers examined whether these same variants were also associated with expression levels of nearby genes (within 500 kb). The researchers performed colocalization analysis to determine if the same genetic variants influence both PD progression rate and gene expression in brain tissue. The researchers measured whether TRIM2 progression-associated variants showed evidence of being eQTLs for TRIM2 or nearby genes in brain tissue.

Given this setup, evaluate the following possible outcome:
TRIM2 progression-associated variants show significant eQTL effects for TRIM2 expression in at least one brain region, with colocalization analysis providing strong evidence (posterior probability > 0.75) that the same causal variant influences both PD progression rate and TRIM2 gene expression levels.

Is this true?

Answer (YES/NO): NO